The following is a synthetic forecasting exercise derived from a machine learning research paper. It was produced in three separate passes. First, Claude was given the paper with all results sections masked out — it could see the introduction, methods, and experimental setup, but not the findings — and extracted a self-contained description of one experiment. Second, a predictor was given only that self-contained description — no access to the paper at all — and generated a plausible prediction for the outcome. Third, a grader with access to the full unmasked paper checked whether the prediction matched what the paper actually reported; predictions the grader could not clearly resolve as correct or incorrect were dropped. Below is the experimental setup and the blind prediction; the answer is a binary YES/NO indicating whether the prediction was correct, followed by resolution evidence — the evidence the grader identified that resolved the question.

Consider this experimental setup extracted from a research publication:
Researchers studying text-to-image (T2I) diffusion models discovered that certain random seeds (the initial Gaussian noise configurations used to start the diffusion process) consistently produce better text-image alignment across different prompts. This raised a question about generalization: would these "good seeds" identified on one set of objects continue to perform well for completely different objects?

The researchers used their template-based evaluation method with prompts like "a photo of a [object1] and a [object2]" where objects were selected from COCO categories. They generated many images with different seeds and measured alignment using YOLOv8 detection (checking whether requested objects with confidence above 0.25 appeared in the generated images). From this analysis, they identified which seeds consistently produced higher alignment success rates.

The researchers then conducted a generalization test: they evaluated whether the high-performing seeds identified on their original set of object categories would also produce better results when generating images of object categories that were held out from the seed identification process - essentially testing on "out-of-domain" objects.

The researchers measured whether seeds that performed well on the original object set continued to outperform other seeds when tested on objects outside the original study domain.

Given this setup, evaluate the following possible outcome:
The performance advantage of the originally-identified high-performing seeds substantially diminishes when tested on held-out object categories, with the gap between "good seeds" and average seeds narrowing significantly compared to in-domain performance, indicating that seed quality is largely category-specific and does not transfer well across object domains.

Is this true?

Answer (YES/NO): NO